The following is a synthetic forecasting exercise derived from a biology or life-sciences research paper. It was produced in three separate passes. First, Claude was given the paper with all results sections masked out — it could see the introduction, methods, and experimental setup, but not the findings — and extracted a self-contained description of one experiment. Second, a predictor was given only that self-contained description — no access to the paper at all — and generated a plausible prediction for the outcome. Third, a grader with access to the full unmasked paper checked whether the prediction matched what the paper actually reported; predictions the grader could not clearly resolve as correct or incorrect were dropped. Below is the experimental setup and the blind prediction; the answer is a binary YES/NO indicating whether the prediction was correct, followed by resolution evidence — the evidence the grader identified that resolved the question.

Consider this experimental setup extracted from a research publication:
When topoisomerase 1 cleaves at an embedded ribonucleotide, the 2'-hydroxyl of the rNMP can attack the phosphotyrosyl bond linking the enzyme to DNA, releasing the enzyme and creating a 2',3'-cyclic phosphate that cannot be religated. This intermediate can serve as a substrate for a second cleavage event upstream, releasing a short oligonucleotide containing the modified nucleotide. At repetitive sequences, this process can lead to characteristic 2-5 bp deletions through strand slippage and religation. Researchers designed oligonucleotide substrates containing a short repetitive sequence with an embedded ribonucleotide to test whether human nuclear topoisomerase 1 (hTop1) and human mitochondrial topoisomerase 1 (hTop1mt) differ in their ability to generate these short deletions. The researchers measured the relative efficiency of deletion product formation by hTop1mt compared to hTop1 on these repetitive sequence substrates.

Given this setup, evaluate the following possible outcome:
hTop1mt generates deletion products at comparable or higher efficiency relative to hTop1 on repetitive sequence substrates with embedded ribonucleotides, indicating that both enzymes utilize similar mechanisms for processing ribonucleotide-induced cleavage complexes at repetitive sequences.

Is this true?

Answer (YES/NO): NO